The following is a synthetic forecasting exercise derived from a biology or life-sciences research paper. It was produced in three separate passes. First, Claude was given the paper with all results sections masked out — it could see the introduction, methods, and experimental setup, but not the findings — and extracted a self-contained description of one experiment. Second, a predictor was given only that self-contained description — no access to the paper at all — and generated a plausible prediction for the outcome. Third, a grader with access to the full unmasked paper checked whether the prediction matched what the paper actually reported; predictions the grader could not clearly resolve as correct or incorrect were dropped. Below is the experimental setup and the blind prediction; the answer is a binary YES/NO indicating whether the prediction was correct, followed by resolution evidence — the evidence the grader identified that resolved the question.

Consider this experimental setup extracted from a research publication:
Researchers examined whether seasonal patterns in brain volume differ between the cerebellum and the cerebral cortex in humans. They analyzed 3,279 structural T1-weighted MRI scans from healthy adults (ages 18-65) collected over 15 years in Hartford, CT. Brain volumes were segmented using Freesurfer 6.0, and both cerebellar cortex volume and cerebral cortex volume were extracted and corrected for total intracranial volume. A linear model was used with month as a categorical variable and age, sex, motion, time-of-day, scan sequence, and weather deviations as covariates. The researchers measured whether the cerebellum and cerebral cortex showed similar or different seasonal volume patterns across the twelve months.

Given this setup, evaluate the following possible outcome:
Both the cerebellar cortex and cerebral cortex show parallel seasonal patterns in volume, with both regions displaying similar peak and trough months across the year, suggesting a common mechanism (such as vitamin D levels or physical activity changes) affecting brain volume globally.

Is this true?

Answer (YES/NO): NO